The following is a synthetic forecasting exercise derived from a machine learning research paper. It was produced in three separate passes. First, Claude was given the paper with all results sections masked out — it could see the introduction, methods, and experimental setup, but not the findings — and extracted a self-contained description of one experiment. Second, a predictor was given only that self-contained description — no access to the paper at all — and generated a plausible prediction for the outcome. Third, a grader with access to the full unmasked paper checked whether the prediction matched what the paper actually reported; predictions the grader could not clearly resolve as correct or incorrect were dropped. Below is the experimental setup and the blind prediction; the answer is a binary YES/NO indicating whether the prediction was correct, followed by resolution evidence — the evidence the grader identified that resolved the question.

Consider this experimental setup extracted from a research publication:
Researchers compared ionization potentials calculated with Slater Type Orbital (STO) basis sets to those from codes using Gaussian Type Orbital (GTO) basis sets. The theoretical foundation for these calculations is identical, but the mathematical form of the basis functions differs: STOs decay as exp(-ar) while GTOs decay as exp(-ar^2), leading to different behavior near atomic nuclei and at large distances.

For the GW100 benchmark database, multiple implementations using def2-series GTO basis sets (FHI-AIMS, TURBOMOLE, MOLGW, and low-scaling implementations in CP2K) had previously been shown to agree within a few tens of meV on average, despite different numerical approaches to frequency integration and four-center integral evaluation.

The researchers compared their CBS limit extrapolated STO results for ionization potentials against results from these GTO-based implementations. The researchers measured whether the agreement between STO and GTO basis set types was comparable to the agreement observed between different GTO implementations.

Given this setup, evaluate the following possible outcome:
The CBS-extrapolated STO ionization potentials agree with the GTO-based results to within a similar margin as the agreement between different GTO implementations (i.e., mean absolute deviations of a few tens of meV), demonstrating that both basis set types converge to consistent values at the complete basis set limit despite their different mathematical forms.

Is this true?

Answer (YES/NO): NO